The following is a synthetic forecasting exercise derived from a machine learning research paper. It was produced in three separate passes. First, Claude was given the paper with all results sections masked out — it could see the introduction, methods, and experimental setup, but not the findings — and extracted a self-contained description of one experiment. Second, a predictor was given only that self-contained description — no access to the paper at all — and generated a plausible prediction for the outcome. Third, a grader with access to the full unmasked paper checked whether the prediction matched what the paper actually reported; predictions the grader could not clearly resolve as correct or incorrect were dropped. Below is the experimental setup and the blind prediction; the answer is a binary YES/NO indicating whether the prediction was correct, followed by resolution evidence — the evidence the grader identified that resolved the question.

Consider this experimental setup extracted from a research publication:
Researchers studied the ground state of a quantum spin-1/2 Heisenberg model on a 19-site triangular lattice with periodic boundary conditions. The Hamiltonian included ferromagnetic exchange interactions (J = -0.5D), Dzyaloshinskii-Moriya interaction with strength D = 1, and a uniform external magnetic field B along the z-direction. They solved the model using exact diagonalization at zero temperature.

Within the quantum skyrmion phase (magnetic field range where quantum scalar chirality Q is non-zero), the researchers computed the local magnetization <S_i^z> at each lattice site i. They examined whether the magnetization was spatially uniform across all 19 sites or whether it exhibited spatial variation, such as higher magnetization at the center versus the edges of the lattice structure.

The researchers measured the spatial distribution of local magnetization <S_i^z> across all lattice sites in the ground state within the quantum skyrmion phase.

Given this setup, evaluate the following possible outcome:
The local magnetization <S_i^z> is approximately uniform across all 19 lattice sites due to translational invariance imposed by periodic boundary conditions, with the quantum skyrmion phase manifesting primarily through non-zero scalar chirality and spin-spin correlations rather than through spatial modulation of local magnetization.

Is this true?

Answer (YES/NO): YES